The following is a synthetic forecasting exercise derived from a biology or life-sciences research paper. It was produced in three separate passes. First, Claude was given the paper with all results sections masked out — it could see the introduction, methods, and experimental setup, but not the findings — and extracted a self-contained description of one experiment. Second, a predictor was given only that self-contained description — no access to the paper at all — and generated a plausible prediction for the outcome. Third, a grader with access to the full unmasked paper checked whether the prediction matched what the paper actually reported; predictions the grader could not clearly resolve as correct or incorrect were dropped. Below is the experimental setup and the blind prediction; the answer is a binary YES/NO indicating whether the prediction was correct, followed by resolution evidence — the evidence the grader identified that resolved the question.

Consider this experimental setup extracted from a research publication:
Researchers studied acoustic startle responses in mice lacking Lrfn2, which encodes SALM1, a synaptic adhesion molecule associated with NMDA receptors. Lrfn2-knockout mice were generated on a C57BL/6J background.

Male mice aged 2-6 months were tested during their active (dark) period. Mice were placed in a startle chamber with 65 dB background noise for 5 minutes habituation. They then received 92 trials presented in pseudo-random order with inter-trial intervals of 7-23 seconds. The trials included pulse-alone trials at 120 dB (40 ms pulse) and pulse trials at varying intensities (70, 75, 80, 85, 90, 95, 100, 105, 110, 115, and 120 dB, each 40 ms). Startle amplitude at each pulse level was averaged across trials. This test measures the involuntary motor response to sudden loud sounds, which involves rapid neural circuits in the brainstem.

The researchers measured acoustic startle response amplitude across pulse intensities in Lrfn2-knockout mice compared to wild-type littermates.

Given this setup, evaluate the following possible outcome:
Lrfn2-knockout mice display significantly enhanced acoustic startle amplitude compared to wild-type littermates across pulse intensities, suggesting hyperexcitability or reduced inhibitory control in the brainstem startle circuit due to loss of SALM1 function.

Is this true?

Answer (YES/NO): NO